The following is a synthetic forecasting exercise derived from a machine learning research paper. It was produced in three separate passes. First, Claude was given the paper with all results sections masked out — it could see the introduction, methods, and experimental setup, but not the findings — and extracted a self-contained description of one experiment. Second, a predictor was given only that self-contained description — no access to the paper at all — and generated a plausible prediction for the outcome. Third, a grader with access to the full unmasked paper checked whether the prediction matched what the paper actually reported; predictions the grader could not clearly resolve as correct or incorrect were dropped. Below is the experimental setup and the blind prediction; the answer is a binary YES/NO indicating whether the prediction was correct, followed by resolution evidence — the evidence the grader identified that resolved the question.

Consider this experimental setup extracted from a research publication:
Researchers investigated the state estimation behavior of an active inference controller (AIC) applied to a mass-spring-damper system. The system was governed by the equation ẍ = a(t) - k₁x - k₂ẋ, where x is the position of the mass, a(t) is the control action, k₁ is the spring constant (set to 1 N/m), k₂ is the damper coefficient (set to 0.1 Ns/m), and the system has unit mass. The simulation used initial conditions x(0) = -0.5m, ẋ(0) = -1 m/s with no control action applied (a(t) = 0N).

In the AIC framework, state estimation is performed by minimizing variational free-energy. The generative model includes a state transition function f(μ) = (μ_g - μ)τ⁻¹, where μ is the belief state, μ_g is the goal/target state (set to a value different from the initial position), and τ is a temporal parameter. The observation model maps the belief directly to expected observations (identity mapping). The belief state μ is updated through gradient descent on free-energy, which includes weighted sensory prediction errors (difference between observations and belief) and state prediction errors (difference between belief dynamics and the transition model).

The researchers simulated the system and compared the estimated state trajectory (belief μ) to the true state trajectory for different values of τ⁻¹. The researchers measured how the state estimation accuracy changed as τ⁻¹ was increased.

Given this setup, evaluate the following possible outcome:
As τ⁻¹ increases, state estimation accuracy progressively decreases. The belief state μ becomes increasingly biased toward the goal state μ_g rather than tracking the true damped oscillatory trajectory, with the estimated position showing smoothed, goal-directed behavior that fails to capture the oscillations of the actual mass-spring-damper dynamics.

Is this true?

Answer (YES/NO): YES